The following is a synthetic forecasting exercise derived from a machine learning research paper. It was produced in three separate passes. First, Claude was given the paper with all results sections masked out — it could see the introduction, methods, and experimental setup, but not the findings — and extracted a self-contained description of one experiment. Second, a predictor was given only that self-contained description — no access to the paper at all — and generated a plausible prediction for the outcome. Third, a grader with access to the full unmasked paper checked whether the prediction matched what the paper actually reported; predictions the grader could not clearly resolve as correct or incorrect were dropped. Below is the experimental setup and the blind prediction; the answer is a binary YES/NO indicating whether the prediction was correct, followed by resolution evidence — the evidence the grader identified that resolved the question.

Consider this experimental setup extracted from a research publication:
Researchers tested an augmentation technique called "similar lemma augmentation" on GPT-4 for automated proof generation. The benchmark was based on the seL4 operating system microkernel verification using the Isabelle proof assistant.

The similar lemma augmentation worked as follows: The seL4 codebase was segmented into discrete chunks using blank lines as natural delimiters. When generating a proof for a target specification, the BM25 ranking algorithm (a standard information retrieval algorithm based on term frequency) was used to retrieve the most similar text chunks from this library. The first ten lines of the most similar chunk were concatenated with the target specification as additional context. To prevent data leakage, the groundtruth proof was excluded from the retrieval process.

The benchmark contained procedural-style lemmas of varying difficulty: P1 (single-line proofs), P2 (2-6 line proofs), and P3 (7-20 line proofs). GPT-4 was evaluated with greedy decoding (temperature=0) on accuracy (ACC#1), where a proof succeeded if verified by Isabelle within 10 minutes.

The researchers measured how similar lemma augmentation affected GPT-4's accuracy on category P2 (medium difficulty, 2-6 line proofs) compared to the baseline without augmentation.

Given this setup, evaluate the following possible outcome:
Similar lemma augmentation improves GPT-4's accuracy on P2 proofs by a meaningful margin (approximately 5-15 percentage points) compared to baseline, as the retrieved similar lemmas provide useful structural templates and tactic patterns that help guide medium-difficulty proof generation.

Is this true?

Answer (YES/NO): YES